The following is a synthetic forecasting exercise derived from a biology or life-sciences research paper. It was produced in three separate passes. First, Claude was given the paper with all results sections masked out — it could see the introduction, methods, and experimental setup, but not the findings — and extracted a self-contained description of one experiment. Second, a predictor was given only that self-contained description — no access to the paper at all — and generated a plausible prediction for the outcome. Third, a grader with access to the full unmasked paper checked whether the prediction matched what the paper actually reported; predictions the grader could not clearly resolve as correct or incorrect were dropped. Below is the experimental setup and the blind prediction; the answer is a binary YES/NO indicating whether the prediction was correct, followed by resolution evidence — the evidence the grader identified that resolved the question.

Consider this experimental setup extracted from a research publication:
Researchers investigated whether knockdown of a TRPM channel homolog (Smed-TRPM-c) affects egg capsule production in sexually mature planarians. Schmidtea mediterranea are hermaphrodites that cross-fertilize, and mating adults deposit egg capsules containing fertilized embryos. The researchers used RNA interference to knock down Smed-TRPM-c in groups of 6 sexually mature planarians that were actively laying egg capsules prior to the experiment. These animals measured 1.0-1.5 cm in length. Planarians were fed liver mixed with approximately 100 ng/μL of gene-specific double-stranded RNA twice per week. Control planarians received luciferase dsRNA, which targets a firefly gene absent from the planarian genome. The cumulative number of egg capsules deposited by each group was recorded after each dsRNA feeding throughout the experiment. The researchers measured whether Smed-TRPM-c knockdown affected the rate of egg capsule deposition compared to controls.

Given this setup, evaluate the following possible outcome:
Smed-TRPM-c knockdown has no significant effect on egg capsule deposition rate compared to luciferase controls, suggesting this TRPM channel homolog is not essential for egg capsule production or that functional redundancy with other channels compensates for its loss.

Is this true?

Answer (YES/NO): NO